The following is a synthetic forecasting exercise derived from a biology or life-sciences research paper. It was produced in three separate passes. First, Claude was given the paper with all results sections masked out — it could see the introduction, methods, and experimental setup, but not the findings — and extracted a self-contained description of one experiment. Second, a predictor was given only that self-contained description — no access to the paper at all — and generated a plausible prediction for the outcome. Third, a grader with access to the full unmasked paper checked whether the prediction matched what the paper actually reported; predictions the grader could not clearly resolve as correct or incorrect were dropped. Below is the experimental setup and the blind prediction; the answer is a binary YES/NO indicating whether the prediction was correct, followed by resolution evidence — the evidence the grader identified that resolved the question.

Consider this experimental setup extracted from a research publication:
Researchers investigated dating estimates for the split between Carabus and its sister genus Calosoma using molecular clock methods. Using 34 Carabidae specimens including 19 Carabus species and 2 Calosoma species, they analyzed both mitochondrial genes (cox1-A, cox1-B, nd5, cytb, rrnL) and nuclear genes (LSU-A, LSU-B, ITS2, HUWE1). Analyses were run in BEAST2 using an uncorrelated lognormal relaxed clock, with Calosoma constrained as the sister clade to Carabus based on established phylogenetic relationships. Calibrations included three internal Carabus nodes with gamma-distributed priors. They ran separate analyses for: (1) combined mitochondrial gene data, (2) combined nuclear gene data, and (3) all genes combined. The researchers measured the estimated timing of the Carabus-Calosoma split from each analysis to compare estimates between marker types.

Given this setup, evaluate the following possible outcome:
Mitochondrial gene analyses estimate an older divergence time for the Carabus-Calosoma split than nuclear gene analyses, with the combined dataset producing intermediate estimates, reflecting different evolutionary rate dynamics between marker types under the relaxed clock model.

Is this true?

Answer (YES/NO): NO